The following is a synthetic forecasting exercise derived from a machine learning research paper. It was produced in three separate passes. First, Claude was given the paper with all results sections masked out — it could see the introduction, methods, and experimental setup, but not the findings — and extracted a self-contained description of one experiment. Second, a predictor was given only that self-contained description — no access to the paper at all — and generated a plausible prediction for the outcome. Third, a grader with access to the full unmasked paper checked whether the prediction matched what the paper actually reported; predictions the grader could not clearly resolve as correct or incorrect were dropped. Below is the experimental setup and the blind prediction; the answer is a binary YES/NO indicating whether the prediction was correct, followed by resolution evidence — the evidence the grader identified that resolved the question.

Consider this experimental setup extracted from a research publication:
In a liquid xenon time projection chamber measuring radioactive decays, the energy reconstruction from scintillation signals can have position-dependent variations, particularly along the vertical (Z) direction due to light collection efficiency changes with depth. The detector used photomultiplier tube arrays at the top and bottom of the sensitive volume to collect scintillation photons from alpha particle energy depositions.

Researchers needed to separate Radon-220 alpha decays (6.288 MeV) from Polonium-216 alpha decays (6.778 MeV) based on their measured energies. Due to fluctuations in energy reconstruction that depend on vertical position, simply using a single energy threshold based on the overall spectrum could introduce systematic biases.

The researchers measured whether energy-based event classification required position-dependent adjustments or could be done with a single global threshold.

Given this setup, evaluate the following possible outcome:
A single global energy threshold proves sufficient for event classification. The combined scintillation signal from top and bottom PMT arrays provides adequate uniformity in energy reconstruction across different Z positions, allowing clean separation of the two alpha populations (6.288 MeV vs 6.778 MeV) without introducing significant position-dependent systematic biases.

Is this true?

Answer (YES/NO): NO